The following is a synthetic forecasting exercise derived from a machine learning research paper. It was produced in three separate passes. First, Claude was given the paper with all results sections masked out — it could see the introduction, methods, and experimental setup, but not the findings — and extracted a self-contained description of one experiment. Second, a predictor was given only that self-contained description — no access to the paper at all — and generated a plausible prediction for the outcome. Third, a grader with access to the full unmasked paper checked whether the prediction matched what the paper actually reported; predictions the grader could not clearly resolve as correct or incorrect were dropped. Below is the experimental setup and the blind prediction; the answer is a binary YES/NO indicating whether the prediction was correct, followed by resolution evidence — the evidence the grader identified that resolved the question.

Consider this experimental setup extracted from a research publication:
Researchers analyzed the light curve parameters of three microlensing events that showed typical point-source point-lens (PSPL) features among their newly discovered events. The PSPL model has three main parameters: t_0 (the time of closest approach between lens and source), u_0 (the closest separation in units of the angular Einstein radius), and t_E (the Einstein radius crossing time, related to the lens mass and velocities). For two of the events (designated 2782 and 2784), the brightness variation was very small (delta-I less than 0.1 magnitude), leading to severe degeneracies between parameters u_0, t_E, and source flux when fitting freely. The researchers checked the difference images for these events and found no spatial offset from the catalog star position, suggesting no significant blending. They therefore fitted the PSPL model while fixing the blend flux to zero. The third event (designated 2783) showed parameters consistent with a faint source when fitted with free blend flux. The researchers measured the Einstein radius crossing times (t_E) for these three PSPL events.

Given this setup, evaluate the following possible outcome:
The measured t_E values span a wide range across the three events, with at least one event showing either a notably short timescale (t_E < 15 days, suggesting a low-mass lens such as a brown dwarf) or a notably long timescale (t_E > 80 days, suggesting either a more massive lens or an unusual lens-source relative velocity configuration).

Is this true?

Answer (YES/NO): YES